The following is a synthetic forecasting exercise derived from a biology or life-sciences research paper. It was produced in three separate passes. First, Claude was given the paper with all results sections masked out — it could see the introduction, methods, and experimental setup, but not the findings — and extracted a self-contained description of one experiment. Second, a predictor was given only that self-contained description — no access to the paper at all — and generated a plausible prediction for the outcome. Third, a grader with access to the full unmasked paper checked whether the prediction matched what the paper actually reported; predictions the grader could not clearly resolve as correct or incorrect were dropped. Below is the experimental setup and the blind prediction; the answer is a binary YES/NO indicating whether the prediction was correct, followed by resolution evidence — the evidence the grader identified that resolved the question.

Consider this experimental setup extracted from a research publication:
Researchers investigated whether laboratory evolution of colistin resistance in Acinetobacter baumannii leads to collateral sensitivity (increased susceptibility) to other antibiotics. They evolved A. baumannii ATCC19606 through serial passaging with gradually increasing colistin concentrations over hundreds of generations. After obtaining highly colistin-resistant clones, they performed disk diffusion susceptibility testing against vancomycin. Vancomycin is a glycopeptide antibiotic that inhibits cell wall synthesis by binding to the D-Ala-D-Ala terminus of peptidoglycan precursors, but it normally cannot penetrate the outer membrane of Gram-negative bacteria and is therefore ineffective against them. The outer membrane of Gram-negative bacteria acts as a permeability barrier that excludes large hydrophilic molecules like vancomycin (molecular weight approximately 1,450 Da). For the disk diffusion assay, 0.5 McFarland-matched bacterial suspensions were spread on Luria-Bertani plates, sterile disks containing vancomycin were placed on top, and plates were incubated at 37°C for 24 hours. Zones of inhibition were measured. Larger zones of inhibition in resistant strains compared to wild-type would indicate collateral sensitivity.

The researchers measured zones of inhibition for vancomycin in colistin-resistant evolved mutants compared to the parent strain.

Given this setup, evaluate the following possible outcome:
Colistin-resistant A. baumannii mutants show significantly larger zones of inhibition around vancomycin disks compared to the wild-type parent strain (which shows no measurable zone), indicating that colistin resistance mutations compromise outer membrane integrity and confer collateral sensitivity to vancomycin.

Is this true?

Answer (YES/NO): YES